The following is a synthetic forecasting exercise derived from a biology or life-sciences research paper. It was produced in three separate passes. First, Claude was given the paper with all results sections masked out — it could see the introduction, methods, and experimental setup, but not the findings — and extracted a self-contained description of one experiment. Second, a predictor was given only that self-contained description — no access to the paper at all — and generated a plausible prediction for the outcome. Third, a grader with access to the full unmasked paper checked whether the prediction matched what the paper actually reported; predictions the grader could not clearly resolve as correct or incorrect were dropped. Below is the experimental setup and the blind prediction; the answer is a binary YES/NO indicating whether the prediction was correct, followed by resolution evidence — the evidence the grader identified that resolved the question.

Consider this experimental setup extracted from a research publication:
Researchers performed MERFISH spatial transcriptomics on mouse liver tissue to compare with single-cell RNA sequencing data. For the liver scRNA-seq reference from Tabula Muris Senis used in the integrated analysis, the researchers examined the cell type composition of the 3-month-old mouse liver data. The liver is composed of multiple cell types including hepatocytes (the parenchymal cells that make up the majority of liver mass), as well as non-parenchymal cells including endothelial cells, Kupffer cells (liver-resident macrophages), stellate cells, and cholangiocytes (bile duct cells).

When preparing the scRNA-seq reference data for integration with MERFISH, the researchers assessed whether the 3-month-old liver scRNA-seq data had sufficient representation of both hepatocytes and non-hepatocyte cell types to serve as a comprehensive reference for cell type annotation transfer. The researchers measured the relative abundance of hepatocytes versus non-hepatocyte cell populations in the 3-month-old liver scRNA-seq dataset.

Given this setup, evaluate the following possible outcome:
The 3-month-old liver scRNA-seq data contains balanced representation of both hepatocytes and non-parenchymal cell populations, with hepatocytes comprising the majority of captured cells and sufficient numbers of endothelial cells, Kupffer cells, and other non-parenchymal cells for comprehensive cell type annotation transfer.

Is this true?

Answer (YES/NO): NO